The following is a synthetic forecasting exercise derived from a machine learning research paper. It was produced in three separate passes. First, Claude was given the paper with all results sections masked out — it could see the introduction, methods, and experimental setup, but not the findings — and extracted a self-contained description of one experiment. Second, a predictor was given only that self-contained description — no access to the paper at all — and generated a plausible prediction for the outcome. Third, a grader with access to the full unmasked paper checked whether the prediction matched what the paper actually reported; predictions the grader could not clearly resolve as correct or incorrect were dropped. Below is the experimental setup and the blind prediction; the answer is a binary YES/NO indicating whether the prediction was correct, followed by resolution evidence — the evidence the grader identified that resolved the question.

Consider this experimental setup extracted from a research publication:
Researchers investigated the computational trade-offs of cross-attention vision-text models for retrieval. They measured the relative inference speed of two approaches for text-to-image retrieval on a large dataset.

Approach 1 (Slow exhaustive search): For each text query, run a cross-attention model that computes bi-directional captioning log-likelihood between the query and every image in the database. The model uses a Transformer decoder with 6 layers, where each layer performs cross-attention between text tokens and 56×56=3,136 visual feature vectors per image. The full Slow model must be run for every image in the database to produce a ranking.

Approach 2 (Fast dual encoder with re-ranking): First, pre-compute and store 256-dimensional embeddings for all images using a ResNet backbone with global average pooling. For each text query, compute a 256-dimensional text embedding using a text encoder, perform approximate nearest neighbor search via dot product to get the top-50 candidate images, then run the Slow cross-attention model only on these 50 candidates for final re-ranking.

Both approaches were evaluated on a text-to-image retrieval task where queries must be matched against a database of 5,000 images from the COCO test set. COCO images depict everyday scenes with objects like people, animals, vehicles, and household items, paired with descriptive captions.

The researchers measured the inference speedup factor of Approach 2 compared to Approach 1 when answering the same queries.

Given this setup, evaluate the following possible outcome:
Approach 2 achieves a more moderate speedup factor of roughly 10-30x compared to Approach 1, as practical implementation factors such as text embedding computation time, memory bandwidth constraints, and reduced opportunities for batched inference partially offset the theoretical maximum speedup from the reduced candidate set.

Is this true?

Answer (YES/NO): NO